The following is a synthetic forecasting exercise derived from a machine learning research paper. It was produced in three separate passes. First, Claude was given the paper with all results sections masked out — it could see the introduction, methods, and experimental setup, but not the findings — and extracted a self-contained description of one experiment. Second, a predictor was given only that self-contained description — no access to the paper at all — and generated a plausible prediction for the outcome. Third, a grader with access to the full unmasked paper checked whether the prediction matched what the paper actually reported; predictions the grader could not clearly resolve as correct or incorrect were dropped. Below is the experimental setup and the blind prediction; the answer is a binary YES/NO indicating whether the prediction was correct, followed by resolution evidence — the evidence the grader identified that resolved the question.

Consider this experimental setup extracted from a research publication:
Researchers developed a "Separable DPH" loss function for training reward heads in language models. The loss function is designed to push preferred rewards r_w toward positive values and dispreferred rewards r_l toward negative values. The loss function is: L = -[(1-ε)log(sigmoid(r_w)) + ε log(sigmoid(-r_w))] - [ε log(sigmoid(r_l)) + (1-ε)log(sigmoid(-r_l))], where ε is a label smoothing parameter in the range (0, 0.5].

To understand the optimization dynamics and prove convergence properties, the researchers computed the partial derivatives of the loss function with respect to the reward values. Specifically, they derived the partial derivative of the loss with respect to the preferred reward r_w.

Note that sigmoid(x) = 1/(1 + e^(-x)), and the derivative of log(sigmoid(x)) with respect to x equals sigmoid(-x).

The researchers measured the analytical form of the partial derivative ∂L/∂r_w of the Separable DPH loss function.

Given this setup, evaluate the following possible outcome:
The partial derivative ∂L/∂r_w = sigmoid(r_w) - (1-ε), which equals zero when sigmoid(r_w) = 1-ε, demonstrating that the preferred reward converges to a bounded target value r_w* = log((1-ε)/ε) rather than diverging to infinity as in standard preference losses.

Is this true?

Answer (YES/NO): YES